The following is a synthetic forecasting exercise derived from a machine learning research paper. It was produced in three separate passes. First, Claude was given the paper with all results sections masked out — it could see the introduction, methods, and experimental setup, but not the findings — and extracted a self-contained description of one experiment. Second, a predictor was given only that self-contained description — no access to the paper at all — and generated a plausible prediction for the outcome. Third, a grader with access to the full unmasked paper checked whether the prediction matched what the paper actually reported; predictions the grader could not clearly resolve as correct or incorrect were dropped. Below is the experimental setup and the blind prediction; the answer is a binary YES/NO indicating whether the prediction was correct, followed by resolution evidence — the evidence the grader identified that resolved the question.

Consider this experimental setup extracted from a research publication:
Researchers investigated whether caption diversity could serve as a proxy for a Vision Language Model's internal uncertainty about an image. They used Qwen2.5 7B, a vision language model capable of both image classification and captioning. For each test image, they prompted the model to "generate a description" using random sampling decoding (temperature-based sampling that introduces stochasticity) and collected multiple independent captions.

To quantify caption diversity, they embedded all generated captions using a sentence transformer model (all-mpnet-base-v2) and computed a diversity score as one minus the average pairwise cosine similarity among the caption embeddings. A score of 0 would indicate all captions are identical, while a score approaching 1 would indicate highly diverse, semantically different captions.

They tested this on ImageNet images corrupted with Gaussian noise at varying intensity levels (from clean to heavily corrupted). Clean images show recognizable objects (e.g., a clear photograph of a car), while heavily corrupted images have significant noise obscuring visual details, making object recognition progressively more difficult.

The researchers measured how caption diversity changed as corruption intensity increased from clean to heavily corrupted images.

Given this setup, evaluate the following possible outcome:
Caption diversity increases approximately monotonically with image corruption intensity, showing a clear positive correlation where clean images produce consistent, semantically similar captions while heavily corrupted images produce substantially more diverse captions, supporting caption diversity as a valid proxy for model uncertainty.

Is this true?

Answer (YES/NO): YES